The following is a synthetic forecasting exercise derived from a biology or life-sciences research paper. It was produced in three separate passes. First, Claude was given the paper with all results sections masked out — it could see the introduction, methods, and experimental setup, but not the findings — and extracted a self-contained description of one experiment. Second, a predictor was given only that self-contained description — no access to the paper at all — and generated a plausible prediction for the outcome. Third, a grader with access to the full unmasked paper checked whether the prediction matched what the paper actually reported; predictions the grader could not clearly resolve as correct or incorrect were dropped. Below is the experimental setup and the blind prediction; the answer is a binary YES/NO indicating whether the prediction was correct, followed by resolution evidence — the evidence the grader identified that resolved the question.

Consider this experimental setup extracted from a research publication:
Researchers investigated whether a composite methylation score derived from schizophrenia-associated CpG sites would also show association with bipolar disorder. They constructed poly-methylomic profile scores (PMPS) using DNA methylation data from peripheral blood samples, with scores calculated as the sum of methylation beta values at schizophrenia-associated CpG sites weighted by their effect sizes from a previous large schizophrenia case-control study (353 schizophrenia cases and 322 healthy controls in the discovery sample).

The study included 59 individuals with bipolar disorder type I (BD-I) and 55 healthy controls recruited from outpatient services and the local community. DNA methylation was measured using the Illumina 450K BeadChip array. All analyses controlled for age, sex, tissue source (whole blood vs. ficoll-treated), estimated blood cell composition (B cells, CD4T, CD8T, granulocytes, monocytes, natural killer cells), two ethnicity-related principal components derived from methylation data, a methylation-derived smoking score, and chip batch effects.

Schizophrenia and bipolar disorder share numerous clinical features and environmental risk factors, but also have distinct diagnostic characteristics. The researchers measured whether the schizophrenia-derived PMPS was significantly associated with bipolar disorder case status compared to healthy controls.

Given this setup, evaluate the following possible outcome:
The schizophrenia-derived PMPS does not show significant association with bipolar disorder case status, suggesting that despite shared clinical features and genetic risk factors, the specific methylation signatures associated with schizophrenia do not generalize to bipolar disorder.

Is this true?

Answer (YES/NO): YES